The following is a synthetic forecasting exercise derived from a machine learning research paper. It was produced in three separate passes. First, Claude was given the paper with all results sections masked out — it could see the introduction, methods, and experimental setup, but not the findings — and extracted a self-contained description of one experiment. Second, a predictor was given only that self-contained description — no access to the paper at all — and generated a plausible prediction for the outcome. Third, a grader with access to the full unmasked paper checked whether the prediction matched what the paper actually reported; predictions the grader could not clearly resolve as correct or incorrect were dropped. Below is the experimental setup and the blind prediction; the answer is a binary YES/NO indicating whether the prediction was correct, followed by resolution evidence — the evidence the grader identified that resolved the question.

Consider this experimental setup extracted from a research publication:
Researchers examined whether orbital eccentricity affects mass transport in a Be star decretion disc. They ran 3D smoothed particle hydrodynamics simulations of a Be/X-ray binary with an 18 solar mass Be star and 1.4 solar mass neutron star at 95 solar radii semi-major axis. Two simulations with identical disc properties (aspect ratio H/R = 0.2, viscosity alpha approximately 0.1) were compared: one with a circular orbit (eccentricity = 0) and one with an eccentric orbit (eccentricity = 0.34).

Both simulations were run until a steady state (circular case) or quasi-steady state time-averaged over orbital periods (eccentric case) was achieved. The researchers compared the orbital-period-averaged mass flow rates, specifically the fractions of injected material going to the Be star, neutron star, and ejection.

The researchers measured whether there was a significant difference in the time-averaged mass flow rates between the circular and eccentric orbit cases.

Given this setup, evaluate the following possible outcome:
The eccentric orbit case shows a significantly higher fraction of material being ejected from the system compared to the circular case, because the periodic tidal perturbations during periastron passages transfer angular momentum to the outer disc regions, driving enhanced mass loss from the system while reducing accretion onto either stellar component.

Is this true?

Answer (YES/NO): NO